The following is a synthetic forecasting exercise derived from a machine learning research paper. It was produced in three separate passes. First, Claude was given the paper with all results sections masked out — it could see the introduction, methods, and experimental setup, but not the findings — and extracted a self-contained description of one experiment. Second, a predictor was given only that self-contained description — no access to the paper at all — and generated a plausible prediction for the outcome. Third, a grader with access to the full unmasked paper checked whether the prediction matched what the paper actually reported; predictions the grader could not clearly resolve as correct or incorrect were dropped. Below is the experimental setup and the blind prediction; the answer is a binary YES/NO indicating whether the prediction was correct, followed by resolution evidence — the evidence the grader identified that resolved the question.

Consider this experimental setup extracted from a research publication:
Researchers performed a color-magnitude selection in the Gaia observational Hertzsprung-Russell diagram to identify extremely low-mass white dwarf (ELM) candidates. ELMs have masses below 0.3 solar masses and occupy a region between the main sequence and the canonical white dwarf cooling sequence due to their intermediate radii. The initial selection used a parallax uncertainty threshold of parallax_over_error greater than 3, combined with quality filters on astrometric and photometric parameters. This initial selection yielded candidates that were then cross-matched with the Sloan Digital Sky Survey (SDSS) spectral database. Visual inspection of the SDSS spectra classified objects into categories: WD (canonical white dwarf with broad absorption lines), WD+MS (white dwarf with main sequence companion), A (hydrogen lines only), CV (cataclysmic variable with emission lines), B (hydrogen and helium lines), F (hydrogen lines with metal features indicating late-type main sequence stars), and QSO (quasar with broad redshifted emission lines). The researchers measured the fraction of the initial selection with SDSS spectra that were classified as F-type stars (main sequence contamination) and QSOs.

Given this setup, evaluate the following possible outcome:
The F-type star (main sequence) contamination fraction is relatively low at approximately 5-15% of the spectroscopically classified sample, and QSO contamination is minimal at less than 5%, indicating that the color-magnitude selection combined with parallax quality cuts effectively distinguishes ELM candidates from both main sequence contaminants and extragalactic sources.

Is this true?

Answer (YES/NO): NO